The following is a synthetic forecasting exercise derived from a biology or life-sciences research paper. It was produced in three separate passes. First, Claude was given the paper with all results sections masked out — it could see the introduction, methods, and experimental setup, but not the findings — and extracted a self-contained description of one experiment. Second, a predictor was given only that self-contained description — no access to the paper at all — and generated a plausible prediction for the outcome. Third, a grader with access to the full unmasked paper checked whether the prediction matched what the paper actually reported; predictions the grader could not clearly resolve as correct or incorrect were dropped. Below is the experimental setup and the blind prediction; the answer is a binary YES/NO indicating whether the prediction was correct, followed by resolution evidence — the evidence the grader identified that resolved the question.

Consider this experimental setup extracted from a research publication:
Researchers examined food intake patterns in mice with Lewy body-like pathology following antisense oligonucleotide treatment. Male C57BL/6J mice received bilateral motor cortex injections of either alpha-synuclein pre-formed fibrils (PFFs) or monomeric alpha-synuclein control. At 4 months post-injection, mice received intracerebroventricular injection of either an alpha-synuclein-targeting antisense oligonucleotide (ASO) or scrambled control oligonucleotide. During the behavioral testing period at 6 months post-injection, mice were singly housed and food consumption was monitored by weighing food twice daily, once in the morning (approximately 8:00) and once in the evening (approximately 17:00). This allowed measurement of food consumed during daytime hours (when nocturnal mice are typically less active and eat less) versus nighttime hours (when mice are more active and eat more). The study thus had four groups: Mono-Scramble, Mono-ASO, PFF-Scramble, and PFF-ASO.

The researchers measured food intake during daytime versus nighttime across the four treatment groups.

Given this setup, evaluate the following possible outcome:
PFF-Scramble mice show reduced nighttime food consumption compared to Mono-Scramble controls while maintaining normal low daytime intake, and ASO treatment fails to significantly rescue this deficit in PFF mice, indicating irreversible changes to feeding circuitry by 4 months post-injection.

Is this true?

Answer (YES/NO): NO